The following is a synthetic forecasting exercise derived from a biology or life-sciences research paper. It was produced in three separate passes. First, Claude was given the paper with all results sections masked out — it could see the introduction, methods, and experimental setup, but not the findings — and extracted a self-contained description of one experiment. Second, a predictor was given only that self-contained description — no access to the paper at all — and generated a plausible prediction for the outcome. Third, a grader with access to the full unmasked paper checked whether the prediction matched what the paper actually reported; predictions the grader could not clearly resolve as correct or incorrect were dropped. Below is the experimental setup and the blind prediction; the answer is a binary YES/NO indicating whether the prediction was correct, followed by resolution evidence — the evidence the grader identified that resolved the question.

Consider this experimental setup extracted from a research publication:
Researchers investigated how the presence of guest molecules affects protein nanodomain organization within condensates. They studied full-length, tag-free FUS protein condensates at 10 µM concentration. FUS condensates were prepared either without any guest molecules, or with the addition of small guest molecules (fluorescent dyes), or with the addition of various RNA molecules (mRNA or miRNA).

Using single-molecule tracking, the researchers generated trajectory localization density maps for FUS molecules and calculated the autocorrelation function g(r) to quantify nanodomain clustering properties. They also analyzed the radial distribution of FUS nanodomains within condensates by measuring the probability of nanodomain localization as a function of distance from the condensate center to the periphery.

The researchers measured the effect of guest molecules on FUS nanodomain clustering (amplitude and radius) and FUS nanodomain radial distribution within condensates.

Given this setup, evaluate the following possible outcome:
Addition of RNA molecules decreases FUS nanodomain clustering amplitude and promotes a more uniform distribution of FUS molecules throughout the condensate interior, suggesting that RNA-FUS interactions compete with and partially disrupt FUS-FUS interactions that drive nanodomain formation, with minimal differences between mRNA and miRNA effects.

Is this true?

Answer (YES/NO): NO